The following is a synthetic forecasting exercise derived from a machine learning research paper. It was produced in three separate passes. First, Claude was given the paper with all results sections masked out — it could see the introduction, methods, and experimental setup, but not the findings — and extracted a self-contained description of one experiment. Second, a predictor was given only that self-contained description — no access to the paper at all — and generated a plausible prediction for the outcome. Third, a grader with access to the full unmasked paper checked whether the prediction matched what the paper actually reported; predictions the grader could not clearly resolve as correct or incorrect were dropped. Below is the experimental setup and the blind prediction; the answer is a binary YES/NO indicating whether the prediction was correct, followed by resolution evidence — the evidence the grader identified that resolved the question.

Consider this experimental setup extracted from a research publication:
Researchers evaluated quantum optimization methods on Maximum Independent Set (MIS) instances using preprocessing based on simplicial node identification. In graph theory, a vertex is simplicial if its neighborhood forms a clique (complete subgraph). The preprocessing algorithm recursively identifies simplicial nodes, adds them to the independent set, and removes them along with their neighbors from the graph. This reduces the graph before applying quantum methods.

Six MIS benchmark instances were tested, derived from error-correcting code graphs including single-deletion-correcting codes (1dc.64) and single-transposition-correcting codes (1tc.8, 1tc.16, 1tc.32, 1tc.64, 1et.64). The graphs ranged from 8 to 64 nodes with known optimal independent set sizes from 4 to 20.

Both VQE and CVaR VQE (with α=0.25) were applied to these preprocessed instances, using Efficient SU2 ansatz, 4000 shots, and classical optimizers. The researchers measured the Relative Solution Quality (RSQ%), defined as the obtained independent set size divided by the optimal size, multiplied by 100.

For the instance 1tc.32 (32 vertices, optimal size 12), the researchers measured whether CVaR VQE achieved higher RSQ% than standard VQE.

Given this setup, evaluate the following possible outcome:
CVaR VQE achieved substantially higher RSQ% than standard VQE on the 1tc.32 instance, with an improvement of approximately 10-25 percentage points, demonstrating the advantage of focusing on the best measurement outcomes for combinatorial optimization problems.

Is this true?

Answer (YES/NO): YES